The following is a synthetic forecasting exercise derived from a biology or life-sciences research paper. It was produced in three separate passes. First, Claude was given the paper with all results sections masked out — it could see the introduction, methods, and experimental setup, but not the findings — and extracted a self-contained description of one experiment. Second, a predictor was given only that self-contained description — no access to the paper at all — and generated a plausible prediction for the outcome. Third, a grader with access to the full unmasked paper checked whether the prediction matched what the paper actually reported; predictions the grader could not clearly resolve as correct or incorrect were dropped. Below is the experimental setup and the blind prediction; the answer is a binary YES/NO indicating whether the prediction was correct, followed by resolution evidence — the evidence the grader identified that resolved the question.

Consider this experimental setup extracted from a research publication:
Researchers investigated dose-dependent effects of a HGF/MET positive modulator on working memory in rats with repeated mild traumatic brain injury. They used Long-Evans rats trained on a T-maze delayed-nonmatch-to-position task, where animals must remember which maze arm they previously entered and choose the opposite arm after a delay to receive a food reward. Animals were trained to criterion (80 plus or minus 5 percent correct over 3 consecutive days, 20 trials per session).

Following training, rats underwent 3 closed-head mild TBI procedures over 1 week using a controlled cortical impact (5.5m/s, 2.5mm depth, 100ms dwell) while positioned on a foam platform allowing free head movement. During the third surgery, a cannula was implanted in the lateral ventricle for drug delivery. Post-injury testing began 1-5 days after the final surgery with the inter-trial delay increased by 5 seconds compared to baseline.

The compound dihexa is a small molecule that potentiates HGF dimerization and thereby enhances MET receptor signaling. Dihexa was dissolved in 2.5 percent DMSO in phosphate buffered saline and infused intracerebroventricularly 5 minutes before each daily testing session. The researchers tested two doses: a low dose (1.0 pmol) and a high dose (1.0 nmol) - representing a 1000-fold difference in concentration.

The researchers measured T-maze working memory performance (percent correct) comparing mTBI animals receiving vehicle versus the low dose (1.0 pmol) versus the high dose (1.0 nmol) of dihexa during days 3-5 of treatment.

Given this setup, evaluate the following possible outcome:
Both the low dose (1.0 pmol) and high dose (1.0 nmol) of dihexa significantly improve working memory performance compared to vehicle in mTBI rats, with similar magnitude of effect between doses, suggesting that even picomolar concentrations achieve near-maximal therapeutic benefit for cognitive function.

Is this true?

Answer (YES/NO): NO